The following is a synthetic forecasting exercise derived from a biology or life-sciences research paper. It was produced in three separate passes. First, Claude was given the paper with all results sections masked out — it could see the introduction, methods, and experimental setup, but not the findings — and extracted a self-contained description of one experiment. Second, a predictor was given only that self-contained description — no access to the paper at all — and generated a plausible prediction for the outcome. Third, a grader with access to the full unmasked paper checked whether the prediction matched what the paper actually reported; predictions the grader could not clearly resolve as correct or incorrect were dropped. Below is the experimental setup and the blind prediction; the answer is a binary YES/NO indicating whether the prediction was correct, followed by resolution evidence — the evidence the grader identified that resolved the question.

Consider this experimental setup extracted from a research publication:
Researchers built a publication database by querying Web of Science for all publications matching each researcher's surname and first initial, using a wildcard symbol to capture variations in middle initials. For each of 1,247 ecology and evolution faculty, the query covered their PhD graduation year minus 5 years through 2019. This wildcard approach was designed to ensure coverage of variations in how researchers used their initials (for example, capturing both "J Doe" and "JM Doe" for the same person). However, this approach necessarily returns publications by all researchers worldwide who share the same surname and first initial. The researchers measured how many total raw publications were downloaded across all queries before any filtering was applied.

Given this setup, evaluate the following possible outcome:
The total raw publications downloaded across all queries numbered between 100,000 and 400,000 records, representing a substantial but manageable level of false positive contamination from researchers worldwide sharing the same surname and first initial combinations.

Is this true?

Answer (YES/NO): NO